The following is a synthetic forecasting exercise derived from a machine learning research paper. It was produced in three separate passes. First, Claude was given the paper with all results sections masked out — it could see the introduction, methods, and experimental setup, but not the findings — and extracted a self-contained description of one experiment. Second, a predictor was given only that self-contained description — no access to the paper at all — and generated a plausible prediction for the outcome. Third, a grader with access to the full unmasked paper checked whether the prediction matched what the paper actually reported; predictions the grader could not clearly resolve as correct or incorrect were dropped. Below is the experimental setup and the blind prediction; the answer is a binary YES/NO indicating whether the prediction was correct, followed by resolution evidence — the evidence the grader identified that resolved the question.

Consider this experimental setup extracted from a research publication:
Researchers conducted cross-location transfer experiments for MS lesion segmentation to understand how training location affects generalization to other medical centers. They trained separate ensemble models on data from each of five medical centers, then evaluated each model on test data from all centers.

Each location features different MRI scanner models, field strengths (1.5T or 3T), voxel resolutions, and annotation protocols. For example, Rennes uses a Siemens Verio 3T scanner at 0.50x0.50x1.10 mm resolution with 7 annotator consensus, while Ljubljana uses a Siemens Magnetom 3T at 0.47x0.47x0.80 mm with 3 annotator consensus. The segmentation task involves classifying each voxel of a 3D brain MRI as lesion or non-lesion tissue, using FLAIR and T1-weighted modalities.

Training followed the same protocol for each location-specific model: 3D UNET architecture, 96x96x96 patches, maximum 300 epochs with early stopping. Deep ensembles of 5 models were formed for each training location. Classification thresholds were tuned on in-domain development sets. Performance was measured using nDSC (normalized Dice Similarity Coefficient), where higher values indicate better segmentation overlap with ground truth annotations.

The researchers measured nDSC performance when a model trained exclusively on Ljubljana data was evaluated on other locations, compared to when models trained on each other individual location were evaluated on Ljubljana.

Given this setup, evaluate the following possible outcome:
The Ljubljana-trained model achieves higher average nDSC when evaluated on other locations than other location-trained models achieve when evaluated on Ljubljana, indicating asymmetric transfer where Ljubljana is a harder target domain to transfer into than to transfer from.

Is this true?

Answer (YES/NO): YES